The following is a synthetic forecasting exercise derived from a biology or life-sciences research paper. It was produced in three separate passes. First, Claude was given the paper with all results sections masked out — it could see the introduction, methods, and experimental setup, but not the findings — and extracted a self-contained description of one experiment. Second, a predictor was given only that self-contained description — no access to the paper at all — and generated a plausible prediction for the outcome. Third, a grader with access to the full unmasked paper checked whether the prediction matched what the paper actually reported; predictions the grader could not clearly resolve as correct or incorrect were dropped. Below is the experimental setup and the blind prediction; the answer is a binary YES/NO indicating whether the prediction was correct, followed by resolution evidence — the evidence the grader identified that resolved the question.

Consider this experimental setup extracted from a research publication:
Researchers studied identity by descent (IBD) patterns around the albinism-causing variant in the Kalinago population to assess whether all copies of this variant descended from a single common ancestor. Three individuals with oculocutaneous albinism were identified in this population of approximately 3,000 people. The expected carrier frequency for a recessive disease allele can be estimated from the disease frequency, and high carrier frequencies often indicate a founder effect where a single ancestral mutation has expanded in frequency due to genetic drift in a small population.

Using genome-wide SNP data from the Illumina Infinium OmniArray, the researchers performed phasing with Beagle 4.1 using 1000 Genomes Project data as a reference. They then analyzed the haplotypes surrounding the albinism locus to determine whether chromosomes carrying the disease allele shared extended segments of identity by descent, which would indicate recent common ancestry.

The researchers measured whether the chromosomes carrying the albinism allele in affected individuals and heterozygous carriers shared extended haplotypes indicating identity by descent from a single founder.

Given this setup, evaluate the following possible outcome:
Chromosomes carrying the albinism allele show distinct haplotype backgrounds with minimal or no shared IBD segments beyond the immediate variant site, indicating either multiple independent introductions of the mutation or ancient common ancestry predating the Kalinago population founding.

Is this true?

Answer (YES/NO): NO